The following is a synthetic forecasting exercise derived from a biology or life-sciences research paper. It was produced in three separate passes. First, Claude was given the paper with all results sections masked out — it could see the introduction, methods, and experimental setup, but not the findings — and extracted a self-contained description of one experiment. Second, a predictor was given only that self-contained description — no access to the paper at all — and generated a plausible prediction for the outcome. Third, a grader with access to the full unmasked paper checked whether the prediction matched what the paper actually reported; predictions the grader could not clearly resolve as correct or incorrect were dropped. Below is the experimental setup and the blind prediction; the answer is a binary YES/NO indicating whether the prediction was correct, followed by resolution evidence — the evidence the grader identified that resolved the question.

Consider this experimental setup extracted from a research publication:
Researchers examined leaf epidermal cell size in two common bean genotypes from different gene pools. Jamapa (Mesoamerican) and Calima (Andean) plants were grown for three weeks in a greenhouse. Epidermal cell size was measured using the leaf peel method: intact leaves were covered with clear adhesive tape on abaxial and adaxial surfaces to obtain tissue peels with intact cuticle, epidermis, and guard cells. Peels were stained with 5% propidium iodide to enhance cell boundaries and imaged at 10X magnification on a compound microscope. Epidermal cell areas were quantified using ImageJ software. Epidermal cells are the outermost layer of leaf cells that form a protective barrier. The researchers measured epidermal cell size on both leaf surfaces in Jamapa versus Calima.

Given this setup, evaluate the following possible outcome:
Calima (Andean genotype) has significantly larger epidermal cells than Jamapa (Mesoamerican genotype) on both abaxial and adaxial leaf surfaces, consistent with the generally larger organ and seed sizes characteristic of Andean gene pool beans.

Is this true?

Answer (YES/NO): YES